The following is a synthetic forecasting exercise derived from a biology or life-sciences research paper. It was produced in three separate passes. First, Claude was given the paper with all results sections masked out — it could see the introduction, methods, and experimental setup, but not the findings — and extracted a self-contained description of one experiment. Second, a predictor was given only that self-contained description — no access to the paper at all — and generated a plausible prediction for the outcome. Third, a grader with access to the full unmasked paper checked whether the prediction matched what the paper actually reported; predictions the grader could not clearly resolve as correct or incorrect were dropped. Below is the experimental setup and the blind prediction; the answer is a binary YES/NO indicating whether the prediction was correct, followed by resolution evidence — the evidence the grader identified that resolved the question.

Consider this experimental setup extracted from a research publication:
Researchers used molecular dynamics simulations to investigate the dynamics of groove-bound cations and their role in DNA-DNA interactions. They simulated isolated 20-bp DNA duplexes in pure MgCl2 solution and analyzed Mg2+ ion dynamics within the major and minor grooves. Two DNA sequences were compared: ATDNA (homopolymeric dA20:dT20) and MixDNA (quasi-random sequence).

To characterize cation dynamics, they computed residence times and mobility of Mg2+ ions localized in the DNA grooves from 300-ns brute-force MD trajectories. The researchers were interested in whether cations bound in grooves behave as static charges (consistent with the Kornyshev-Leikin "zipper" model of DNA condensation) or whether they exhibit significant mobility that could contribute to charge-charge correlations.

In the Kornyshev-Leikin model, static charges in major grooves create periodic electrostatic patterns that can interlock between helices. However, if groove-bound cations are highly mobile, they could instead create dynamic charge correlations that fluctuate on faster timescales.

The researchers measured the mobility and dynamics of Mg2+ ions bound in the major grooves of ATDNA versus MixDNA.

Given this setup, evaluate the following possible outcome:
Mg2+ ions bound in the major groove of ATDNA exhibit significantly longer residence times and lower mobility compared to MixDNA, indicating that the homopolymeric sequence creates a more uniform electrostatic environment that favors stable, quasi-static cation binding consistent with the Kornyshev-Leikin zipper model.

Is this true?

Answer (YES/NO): NO